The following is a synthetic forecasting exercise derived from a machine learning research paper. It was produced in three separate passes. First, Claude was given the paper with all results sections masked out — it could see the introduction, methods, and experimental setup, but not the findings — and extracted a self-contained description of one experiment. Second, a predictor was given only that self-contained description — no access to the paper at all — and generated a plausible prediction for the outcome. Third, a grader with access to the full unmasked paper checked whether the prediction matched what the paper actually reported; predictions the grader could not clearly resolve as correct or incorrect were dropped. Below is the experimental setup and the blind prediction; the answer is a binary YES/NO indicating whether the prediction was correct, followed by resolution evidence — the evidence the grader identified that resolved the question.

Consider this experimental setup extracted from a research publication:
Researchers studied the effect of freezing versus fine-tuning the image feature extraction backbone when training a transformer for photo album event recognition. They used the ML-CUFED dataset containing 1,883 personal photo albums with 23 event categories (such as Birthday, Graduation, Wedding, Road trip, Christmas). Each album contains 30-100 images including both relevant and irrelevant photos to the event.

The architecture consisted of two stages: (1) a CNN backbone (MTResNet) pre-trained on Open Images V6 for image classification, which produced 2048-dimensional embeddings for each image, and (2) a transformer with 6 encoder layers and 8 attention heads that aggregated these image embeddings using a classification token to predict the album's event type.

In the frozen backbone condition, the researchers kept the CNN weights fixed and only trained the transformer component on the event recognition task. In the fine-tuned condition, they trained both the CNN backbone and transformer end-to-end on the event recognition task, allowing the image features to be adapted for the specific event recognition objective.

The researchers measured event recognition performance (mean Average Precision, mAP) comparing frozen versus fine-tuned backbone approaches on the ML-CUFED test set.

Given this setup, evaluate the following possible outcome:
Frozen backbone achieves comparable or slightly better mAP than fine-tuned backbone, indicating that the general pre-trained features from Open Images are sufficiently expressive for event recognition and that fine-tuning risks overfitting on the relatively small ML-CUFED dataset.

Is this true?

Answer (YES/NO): YES